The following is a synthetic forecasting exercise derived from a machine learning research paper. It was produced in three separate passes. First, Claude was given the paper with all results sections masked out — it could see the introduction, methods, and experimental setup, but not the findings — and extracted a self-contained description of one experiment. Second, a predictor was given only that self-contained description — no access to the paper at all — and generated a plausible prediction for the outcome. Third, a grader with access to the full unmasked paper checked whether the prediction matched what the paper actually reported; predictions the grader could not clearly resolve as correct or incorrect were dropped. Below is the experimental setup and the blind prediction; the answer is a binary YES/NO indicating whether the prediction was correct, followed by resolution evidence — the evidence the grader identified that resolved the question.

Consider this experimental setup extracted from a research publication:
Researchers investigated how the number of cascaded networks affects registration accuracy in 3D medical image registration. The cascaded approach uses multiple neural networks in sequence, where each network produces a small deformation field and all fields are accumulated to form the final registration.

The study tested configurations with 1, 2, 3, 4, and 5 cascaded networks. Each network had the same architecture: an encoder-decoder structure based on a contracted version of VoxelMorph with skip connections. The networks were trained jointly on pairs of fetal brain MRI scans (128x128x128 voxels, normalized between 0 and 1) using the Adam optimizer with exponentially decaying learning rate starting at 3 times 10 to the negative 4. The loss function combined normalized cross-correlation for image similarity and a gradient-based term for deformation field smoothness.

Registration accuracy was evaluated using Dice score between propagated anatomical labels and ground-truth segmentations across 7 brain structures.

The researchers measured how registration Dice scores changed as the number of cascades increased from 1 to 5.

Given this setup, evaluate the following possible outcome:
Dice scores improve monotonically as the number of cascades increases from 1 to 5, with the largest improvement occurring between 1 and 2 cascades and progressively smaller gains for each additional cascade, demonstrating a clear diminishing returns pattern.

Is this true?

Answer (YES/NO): NO